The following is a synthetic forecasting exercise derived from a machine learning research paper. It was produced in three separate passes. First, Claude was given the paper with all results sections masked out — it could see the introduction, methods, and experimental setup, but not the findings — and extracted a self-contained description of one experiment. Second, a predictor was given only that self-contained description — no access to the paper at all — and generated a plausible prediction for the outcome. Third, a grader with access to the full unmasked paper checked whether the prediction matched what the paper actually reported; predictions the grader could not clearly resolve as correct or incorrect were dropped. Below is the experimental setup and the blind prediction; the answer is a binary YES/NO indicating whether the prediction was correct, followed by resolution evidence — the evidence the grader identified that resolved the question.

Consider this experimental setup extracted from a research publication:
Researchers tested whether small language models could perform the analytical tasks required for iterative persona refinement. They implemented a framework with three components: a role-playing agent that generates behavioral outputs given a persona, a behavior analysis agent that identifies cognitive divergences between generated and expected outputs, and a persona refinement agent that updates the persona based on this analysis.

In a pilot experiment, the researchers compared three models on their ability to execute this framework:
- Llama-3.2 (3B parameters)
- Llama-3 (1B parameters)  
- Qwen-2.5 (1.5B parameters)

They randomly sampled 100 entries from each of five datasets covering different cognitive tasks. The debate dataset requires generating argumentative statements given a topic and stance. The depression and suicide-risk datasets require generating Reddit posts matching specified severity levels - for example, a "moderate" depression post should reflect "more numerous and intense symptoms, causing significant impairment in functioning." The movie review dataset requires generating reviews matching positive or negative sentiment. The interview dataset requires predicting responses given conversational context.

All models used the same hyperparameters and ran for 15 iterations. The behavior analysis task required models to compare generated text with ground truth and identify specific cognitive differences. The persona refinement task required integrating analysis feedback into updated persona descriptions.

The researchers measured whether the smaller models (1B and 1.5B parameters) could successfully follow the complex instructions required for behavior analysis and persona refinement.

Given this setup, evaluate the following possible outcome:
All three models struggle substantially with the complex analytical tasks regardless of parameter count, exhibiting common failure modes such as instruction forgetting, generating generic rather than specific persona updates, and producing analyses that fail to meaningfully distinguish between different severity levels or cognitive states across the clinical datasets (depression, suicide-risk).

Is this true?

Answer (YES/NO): NO